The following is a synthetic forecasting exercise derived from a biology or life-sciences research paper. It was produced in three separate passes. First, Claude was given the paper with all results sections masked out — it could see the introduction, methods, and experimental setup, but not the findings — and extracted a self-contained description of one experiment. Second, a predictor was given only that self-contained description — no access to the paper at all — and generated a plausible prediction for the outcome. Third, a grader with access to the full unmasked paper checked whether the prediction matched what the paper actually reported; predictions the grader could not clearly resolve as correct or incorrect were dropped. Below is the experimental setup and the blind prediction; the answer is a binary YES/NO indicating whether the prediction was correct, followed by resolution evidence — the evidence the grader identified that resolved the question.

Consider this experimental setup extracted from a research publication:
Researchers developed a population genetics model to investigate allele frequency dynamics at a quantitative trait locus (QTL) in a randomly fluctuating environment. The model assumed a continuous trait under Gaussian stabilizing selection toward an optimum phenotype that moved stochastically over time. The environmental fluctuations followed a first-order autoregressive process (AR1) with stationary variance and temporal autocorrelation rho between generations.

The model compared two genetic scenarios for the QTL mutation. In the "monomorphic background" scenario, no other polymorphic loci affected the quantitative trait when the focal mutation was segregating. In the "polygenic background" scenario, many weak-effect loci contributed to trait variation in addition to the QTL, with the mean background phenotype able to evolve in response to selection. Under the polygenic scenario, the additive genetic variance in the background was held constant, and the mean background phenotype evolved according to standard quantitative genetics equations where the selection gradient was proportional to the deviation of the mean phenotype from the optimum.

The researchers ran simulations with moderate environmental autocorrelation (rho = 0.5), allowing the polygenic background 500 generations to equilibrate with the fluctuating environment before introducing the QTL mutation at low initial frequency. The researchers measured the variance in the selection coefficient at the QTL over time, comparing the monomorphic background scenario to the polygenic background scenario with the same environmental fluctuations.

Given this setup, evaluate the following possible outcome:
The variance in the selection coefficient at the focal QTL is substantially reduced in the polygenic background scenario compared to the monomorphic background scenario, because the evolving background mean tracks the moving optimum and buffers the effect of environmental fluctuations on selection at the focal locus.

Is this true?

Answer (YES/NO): YES